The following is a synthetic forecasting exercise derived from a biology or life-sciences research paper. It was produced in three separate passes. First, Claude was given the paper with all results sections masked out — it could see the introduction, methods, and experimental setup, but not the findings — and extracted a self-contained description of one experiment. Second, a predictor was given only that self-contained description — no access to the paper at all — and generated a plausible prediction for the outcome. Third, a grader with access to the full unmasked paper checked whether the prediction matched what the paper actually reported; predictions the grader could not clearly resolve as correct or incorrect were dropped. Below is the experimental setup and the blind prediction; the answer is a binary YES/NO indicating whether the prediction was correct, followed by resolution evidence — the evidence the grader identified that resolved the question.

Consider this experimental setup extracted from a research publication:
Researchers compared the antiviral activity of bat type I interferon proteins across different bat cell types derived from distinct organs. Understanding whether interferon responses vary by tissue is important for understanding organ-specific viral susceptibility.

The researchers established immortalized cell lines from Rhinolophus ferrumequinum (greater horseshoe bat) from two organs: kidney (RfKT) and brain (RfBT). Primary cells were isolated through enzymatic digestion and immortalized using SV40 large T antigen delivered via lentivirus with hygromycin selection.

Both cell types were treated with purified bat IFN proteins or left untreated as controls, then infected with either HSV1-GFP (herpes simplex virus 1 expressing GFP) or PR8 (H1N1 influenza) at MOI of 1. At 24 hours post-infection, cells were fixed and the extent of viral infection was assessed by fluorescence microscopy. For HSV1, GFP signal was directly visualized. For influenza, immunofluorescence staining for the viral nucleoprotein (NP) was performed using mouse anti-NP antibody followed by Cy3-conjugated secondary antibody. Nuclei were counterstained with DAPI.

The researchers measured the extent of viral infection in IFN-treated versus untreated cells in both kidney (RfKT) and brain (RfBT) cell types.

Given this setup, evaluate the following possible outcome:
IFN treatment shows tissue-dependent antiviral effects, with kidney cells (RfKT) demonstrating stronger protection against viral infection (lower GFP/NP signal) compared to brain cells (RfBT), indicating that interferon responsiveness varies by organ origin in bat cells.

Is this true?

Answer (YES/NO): NO